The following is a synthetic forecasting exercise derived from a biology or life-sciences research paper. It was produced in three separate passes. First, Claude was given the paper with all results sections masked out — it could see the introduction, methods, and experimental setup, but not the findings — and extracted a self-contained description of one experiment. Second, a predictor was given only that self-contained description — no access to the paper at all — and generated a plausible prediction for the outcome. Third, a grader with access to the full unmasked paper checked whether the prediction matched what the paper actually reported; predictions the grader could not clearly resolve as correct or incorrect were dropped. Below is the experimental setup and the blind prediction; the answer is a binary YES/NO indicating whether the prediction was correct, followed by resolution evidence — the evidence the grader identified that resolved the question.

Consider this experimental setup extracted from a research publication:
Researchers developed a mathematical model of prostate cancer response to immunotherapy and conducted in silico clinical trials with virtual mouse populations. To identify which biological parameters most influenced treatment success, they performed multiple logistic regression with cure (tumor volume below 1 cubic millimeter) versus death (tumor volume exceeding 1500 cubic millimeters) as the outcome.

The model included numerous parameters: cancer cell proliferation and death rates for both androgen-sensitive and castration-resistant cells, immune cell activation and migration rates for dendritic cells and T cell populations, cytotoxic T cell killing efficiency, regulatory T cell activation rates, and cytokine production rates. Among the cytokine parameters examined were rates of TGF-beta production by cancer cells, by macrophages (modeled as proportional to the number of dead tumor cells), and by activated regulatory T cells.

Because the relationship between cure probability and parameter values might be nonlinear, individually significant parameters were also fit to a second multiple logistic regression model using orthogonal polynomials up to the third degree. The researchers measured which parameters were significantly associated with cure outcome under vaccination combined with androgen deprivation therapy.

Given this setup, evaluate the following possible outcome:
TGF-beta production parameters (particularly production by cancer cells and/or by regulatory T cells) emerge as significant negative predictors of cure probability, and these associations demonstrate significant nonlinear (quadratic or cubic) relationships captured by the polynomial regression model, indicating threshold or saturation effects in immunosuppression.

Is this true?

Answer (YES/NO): NO